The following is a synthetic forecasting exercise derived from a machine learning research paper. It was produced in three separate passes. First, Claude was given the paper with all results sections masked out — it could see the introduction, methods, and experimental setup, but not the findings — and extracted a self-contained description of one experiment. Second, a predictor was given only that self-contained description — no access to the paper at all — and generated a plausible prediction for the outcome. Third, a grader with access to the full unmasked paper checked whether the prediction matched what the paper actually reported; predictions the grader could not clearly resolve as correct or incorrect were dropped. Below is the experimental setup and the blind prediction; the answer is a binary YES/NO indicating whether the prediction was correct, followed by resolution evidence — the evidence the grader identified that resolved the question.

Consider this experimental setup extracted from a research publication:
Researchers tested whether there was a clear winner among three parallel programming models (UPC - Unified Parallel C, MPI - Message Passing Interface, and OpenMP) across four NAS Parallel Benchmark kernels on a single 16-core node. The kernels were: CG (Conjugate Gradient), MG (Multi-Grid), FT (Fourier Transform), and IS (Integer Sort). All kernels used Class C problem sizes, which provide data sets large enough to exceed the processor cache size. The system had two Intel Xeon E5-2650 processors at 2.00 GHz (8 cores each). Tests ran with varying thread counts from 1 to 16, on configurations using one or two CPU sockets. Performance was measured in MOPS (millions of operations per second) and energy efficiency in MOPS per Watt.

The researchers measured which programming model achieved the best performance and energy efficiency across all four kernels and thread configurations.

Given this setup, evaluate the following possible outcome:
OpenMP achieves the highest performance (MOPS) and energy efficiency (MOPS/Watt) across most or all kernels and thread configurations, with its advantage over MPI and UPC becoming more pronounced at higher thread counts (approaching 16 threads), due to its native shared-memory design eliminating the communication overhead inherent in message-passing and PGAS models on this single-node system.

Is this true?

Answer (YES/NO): NO